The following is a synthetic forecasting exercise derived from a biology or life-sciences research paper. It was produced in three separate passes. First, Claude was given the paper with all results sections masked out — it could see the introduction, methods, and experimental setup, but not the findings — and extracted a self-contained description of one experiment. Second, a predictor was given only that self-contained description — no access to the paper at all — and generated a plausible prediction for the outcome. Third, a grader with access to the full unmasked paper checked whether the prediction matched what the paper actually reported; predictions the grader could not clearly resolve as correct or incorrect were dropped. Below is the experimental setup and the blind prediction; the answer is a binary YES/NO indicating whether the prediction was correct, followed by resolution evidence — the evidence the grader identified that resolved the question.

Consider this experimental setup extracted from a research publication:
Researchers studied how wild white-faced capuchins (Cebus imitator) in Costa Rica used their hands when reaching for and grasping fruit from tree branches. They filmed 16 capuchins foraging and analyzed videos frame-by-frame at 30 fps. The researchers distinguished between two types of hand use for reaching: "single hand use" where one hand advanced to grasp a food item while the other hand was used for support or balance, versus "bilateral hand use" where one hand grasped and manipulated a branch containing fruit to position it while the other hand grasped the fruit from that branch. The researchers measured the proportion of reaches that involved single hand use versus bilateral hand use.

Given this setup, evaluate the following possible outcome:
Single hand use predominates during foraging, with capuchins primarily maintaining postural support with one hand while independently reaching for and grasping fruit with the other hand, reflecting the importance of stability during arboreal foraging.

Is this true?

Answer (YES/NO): NO